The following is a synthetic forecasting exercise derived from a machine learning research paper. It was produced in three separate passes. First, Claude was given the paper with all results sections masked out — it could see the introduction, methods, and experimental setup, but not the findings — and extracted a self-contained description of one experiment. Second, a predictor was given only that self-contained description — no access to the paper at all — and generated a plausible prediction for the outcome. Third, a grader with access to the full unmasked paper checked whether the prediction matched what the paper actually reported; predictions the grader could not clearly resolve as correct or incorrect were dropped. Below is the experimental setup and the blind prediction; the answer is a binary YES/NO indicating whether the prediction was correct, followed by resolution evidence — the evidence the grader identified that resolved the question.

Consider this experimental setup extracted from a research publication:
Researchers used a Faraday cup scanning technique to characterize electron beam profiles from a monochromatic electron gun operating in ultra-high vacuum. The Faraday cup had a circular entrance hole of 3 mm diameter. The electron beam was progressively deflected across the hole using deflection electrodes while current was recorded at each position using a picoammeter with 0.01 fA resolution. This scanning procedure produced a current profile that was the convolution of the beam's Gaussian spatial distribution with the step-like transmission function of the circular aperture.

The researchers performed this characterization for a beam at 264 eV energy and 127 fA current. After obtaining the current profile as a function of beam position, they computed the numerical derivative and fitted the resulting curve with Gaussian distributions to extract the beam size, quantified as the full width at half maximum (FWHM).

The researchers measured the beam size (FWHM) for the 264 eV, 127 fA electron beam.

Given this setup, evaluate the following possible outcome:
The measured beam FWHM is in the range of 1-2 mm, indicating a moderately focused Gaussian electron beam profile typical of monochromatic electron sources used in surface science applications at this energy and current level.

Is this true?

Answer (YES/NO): NO